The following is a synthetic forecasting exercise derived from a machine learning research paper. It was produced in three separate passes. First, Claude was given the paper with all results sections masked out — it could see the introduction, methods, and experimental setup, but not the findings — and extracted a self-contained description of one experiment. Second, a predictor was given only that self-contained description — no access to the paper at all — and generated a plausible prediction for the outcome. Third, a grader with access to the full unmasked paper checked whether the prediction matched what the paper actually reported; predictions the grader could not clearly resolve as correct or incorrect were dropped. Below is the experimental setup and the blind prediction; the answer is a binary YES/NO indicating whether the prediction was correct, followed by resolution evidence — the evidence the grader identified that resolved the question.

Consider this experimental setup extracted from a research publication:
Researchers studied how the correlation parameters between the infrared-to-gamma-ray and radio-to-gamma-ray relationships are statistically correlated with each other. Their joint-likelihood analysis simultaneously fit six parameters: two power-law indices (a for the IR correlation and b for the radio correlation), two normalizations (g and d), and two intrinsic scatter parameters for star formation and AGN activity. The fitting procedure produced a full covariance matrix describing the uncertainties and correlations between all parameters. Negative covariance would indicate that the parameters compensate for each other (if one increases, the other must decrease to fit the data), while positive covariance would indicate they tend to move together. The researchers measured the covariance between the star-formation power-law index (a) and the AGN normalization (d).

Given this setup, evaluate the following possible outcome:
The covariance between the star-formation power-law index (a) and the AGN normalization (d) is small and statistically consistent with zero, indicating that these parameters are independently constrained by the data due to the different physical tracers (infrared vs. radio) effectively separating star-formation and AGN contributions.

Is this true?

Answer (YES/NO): NO